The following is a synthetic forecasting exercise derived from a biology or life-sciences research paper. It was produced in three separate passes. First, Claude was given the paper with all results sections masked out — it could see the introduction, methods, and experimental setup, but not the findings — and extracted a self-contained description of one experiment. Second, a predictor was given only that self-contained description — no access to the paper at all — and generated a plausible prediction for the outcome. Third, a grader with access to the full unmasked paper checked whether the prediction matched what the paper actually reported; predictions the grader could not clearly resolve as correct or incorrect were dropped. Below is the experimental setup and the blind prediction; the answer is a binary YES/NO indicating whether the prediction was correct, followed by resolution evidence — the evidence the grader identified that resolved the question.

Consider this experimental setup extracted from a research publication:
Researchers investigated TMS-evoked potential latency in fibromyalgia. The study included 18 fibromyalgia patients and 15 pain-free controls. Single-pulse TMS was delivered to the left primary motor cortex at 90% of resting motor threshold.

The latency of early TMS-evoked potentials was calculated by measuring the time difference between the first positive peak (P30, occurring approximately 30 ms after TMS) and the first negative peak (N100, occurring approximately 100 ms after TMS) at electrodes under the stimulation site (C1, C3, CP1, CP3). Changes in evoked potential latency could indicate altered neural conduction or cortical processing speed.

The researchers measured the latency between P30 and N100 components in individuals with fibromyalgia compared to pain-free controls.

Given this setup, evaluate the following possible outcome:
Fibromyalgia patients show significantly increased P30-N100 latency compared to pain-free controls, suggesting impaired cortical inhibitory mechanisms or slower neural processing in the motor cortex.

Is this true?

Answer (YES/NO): NO